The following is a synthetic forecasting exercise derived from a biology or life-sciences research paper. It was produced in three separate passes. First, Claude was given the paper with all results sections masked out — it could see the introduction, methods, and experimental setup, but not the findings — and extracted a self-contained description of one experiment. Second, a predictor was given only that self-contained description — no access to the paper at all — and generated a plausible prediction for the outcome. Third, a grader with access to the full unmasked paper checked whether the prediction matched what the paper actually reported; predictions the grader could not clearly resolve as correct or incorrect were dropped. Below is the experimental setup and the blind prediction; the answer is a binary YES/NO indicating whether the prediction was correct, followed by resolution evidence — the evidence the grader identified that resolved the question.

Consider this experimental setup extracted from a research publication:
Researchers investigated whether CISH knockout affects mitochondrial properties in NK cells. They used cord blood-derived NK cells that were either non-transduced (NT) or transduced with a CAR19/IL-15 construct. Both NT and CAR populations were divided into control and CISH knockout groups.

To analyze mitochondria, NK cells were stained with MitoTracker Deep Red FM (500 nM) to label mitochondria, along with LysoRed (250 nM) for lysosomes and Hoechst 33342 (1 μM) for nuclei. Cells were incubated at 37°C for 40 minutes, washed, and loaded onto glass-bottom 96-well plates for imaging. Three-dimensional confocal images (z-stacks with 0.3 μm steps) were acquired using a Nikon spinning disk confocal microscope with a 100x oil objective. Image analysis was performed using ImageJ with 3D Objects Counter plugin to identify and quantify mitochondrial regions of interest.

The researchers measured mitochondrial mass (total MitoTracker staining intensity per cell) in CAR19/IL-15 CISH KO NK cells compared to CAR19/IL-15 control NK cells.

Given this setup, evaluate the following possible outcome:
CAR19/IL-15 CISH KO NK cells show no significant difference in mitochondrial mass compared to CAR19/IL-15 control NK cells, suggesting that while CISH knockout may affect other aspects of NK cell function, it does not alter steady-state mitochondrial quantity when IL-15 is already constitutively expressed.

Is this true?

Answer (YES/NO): NO